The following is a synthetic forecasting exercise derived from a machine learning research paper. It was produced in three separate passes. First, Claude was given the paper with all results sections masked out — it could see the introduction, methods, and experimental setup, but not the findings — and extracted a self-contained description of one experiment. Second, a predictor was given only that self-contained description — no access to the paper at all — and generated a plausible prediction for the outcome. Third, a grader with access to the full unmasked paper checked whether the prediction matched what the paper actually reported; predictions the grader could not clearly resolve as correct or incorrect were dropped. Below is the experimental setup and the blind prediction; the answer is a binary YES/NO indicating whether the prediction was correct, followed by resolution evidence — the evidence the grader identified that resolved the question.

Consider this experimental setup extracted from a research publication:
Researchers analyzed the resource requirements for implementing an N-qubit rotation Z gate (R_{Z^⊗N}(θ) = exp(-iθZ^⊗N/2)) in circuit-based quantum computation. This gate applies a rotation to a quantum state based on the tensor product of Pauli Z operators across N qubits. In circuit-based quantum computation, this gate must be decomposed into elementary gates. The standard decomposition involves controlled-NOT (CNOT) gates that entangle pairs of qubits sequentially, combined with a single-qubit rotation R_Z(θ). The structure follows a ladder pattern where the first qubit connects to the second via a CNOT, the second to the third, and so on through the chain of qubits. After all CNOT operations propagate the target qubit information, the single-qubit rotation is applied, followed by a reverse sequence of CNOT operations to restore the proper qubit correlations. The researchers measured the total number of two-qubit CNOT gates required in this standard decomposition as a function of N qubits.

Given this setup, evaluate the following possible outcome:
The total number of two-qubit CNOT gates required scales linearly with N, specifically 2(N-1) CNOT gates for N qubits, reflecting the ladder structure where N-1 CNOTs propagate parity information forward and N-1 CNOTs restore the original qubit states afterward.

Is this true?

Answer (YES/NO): YES